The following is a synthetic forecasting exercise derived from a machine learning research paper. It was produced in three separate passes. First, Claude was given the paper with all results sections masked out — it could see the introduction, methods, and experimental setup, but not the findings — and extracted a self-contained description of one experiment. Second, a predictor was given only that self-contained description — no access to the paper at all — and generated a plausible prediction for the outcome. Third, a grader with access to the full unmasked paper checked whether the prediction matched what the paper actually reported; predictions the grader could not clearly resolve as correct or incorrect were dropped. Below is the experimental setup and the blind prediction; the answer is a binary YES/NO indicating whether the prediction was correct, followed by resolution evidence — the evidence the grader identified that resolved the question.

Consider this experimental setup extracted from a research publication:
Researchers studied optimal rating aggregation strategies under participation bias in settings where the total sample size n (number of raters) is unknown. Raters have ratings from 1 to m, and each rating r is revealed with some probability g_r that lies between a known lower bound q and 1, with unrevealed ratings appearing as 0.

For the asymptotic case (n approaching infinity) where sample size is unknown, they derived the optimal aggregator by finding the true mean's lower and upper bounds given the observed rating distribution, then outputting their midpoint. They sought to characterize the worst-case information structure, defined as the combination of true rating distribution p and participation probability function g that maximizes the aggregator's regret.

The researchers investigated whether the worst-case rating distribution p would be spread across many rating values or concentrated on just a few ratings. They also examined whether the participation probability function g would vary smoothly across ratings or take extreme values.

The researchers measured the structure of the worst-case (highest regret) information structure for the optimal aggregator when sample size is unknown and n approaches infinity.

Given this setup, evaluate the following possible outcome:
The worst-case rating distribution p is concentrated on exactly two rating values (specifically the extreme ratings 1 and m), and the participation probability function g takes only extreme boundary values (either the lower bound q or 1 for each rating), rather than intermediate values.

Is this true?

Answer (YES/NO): YES